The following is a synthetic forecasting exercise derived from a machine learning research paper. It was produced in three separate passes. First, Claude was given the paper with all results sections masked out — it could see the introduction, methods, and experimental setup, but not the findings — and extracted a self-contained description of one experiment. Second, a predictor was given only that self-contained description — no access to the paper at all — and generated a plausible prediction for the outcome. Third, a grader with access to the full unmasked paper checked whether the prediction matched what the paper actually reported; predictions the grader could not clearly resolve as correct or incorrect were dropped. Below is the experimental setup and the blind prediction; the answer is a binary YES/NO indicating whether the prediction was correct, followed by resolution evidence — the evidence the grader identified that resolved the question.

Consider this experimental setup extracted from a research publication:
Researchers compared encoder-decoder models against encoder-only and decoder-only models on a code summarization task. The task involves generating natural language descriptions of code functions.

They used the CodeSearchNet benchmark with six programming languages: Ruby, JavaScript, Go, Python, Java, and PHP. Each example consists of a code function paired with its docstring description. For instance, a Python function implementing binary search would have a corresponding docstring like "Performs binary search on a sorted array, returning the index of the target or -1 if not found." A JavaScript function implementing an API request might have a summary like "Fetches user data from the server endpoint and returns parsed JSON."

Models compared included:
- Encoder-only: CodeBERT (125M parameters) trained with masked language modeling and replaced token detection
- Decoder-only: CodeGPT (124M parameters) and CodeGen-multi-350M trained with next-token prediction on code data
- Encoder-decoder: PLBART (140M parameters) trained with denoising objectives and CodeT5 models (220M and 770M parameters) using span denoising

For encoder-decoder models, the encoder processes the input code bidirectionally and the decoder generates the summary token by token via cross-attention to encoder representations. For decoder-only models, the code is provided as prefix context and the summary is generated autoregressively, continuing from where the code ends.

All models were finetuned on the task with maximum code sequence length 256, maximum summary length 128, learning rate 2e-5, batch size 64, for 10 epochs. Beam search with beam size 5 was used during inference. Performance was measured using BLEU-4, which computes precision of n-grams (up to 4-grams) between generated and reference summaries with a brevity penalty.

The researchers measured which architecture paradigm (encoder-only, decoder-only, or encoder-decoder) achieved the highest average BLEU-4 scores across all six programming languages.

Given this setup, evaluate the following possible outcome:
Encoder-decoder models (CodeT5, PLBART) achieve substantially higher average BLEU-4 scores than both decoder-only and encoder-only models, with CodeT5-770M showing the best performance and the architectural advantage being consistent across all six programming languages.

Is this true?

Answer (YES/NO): NO